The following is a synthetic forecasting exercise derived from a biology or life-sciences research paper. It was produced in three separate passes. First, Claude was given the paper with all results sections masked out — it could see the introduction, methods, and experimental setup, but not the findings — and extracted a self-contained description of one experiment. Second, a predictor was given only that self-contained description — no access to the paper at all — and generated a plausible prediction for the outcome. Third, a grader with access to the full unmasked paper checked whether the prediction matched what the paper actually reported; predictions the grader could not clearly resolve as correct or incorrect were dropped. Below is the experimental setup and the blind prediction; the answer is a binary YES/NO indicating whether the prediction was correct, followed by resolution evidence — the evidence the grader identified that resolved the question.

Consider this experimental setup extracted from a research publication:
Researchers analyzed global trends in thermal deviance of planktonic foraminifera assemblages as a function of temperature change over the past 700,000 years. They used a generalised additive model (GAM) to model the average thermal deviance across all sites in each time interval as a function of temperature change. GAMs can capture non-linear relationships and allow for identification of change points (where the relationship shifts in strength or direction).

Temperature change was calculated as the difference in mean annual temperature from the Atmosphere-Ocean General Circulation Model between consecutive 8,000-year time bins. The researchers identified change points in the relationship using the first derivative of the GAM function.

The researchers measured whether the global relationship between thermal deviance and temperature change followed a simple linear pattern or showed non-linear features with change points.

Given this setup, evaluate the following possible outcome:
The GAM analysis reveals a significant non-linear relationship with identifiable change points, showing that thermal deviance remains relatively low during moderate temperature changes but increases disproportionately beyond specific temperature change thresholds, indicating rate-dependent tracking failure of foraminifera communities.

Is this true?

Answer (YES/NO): NO